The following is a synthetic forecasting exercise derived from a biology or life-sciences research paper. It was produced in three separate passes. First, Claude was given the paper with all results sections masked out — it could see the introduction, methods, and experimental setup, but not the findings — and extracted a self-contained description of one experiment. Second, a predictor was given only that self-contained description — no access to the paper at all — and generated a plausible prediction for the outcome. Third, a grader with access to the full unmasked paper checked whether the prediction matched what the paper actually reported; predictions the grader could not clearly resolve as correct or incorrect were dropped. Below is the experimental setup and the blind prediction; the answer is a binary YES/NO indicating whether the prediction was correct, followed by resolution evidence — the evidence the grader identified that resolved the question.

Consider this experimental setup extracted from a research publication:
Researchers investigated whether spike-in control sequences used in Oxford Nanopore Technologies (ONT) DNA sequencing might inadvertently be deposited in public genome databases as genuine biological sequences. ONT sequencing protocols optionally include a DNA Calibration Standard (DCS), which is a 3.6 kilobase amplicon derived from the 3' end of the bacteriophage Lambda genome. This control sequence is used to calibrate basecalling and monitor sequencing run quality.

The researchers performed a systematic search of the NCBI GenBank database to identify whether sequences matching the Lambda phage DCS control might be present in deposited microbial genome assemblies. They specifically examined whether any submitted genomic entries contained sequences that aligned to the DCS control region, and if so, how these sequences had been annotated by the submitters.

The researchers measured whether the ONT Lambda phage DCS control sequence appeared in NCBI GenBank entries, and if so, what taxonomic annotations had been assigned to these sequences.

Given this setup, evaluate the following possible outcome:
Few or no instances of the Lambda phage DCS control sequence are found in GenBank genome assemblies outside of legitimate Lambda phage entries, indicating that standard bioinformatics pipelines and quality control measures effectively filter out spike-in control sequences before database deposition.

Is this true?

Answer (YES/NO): NO